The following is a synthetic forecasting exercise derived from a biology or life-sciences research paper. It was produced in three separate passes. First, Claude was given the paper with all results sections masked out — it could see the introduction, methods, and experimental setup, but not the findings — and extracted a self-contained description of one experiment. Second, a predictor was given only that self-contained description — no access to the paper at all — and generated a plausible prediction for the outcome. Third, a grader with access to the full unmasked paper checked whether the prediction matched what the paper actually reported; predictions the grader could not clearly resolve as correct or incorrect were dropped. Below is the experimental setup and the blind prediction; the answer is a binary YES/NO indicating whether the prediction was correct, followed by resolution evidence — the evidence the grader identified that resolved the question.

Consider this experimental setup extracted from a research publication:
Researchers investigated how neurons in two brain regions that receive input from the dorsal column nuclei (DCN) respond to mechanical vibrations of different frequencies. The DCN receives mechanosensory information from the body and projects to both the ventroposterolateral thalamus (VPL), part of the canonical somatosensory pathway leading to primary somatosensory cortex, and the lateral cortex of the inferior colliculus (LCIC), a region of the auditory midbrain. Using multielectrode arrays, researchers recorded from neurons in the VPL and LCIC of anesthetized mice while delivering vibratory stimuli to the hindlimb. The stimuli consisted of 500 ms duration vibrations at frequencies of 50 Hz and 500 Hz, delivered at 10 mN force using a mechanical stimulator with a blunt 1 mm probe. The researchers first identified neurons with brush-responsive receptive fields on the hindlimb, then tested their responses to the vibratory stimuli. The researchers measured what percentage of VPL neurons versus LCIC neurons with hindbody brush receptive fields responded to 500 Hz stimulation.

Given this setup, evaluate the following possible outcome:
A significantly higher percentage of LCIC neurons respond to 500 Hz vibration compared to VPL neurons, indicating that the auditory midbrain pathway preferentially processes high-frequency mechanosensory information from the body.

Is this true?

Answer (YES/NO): YES